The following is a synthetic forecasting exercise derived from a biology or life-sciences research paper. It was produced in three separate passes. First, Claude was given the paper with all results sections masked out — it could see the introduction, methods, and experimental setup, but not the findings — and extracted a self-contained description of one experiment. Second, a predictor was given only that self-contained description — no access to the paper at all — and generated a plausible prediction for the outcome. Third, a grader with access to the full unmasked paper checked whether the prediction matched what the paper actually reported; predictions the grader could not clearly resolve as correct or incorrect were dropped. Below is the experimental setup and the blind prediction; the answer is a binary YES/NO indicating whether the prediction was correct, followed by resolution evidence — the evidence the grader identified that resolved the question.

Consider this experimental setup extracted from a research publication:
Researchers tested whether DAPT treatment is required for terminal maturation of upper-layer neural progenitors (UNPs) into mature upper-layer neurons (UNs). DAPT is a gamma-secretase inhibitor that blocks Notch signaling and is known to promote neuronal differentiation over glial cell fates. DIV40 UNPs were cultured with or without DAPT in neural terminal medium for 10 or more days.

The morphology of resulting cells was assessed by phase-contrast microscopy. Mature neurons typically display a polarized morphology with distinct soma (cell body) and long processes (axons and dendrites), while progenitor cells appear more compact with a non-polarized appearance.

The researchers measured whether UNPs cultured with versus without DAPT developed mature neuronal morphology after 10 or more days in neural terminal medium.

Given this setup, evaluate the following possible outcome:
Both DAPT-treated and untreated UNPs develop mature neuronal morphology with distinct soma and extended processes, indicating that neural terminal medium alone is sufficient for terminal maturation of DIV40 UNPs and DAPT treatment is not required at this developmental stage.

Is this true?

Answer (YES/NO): NO